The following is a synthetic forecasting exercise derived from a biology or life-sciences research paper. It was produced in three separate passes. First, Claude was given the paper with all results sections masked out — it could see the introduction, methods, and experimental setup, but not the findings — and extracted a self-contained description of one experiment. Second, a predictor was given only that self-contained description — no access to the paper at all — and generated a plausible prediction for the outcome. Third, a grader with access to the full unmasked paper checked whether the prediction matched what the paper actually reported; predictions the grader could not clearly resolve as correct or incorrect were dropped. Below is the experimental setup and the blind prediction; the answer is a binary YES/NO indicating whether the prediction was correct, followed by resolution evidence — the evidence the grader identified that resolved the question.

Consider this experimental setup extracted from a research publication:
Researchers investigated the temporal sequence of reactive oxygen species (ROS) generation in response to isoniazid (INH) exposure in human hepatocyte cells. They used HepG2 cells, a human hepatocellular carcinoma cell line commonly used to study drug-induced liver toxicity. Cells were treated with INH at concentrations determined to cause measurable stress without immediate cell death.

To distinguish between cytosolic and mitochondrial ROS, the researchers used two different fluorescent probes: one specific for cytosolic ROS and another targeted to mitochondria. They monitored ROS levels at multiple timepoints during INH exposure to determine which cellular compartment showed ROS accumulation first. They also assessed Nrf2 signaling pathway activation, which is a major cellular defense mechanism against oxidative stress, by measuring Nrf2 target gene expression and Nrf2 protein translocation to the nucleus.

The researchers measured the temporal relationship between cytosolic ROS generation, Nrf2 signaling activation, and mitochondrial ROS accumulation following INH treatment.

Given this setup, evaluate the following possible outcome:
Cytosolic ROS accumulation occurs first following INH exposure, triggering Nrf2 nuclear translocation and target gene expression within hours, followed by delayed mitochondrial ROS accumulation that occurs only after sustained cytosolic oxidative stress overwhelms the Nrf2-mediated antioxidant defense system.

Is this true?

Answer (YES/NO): YES